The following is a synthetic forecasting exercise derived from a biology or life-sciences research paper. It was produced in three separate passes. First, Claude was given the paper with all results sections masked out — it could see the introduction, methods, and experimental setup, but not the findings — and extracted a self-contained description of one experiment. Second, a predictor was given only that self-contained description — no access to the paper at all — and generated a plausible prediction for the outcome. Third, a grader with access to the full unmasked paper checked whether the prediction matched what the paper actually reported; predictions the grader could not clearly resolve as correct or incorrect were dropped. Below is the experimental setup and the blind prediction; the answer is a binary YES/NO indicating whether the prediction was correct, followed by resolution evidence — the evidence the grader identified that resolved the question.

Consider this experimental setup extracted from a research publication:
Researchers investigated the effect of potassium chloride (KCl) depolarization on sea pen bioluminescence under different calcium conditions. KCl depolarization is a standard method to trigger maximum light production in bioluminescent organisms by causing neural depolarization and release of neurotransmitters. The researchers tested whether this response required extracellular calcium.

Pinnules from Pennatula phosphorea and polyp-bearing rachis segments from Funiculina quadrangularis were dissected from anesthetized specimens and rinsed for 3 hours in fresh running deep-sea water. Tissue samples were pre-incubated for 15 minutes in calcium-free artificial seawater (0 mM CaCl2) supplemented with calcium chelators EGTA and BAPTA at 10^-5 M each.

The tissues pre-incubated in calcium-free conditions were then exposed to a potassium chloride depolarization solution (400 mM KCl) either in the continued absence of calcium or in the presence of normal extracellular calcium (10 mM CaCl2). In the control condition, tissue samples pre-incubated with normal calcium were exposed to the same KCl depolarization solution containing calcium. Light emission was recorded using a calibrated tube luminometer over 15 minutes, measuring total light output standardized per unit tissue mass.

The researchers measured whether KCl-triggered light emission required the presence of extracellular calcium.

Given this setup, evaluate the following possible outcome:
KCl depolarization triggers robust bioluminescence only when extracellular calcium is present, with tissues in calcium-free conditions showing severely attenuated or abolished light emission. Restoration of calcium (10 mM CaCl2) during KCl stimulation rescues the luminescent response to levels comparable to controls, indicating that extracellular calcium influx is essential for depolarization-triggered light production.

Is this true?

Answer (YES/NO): NO